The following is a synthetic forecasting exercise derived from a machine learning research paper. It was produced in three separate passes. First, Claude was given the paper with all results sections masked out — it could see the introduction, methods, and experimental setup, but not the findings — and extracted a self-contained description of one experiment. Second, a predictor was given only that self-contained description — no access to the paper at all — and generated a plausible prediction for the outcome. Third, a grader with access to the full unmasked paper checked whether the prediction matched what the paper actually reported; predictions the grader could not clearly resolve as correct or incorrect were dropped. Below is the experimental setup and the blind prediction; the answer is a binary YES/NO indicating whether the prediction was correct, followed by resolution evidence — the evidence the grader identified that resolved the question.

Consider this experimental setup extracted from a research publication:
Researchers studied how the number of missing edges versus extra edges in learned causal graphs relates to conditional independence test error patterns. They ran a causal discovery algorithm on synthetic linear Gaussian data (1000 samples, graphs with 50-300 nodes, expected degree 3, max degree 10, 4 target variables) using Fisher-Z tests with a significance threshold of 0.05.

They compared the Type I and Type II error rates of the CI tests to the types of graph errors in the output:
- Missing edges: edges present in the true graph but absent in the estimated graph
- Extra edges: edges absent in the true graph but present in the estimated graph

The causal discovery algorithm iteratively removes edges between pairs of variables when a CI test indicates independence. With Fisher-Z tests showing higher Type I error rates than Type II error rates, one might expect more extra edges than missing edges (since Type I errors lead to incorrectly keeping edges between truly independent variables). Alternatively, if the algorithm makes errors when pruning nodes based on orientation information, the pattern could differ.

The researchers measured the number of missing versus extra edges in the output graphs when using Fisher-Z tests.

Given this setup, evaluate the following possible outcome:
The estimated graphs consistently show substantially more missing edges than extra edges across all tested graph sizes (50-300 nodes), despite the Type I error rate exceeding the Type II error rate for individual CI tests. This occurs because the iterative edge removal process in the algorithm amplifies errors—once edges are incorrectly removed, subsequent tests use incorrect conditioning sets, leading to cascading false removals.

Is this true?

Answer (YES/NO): NO